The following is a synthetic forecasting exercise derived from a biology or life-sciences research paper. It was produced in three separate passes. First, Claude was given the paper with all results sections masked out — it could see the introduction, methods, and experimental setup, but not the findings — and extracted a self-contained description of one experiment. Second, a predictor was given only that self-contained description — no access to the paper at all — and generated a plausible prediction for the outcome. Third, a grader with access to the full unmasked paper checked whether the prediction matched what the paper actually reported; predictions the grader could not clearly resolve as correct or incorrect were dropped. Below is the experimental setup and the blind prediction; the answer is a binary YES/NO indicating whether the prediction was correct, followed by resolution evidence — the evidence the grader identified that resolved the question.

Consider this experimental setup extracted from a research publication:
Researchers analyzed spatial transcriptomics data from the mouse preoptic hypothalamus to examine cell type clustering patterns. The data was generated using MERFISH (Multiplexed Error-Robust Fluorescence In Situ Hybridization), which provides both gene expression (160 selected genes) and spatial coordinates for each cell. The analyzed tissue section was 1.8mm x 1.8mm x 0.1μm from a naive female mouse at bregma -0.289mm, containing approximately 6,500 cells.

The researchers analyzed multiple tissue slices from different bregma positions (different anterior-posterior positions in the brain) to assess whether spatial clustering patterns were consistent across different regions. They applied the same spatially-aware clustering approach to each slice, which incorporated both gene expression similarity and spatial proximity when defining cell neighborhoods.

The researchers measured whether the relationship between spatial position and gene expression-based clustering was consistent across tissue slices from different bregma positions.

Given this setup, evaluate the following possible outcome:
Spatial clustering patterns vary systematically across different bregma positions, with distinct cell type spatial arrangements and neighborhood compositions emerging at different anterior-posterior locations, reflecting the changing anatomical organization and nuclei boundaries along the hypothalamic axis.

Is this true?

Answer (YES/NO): NO